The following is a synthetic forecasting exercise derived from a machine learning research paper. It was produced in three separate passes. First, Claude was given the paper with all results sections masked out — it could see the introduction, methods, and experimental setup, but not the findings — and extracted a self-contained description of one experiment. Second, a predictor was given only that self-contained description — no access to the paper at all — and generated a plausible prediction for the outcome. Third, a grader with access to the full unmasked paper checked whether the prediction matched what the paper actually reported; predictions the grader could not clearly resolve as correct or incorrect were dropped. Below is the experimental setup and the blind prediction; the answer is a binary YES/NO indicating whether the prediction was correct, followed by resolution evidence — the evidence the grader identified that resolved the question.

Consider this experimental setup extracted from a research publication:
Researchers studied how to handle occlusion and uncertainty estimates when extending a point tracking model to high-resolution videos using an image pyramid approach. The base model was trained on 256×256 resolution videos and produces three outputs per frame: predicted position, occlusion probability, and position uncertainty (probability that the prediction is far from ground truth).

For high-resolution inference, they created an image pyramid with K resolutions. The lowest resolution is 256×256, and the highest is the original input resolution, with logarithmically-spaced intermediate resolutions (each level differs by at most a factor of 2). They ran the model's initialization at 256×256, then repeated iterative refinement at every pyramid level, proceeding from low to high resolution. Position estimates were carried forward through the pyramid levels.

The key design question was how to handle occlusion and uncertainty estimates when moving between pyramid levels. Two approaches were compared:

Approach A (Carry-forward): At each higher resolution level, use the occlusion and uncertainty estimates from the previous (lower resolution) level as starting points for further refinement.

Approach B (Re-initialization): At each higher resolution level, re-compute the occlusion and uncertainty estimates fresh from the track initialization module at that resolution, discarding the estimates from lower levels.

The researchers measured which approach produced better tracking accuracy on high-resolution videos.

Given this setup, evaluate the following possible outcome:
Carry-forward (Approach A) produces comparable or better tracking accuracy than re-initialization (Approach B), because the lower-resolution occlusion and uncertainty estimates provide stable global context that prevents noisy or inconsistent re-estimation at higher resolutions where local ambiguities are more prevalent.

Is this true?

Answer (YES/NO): NO